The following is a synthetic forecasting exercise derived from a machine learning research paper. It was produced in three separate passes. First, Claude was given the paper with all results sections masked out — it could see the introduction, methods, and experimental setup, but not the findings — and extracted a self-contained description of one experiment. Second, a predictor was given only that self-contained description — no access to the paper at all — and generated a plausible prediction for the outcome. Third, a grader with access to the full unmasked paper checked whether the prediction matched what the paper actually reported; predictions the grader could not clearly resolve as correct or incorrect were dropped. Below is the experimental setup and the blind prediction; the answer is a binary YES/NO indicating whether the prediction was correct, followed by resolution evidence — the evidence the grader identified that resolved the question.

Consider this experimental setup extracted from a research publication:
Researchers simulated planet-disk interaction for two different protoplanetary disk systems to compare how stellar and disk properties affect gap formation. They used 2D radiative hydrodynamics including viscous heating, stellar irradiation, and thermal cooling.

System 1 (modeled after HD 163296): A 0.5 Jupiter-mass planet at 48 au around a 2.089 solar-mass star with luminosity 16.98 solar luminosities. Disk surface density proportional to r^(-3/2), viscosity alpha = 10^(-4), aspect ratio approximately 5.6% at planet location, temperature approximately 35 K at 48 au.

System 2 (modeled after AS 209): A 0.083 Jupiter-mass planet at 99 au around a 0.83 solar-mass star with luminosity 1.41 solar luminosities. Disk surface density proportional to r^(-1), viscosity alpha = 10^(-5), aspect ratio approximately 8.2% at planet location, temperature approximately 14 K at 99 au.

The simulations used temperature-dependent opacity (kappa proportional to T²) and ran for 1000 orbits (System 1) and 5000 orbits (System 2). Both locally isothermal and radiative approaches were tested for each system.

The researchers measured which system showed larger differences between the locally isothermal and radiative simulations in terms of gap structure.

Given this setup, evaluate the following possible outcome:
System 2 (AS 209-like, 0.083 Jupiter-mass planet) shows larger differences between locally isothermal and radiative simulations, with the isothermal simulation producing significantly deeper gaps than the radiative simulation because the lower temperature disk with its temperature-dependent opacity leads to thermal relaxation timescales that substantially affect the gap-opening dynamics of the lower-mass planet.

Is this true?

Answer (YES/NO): NO